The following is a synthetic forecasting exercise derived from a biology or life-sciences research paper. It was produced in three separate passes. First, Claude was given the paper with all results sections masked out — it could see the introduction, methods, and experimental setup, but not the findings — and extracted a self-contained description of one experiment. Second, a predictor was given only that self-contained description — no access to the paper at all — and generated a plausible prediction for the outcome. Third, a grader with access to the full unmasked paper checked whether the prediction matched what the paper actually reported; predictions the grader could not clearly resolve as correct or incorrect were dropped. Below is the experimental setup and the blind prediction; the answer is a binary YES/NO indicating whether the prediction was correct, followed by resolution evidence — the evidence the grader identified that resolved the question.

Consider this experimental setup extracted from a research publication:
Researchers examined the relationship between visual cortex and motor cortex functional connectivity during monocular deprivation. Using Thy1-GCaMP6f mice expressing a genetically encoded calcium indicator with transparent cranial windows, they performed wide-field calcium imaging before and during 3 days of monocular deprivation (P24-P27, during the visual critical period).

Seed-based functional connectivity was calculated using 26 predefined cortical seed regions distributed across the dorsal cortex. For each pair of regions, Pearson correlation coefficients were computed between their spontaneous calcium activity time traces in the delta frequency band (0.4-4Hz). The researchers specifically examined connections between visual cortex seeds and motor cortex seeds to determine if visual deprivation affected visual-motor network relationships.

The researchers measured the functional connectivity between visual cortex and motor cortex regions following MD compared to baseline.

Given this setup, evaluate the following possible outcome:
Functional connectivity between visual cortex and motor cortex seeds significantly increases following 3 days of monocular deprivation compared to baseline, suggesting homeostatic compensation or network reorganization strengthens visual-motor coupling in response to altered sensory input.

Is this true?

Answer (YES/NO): NO